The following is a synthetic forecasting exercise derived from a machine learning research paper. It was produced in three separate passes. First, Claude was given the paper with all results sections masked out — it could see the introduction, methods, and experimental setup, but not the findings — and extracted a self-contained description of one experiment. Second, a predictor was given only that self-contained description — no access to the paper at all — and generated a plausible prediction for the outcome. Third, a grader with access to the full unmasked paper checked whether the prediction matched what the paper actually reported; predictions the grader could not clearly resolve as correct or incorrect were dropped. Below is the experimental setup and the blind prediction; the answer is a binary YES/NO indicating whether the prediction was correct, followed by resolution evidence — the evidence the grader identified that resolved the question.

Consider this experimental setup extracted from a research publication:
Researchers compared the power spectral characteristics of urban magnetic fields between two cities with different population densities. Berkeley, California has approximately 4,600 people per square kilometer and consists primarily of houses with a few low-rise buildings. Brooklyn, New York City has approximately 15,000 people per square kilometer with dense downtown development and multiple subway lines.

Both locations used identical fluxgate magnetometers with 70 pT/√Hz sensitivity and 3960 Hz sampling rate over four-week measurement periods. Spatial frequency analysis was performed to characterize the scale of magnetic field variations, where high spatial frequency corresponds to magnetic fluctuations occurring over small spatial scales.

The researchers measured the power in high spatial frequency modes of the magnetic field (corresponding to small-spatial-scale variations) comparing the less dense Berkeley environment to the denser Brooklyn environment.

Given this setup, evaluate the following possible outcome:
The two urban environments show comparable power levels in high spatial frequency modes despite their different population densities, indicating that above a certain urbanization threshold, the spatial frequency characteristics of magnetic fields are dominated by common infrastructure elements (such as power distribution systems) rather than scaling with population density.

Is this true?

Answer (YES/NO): NO